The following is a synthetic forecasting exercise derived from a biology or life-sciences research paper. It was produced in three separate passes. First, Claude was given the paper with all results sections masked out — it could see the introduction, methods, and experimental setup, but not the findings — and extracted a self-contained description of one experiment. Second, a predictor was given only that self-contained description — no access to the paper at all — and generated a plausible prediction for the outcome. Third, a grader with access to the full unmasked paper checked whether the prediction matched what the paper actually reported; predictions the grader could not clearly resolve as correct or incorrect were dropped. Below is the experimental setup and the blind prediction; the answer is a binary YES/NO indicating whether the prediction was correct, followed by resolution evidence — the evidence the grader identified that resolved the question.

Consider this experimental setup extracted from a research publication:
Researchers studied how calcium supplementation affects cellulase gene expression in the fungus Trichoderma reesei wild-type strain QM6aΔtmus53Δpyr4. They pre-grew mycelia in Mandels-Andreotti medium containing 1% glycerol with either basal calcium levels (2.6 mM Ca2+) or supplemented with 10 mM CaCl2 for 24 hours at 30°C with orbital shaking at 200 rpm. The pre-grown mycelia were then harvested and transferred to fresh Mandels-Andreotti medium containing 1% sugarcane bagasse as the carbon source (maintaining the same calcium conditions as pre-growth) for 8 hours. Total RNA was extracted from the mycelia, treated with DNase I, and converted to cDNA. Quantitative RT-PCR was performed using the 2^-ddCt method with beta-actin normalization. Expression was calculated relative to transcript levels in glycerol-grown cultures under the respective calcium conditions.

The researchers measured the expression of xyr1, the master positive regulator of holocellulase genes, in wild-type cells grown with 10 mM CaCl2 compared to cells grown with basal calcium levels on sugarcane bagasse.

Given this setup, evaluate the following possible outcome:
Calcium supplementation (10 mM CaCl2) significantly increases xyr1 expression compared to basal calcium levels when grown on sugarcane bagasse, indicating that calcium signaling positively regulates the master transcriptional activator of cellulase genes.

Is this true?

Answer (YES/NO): YES